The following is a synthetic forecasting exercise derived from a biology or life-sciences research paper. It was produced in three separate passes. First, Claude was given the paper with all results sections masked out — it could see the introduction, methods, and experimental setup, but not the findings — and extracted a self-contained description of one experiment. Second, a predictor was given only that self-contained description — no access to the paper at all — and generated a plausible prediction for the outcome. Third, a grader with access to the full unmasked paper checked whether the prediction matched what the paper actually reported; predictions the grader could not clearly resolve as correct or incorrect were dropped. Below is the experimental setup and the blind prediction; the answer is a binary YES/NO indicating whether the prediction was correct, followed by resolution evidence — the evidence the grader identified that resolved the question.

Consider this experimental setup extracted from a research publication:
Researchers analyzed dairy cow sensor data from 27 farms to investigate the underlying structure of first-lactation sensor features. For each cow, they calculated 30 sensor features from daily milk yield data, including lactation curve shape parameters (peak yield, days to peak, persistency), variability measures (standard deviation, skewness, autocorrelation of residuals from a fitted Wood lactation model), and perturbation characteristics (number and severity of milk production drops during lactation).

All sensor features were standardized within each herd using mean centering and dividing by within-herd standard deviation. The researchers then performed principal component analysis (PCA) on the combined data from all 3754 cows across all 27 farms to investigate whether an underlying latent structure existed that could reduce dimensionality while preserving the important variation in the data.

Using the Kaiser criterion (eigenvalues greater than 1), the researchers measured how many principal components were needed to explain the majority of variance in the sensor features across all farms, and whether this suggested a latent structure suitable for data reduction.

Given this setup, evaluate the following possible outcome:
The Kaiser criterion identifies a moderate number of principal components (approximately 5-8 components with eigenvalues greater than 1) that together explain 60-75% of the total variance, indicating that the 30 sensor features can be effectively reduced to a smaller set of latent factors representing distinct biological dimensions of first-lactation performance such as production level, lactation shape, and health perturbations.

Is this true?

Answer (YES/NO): NO